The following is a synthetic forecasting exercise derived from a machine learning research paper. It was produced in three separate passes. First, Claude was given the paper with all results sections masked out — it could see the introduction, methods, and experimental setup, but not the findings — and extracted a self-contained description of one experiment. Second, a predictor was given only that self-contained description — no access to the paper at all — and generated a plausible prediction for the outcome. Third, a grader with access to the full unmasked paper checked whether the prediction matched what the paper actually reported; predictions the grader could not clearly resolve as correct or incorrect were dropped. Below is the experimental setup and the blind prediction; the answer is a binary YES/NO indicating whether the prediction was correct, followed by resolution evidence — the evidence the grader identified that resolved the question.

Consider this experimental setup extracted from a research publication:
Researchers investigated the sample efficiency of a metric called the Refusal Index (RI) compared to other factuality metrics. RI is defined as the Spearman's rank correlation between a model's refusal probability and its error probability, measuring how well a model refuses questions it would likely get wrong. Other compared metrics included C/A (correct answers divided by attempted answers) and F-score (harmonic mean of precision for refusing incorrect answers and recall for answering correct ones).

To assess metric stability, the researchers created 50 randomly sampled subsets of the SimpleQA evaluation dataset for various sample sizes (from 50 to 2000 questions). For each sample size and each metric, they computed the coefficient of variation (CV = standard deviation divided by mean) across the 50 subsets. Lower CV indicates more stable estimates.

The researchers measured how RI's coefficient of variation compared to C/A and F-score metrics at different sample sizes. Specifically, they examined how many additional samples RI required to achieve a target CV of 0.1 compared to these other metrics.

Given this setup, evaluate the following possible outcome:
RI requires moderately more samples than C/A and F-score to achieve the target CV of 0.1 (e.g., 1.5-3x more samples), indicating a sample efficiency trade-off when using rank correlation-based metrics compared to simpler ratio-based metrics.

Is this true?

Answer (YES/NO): NO